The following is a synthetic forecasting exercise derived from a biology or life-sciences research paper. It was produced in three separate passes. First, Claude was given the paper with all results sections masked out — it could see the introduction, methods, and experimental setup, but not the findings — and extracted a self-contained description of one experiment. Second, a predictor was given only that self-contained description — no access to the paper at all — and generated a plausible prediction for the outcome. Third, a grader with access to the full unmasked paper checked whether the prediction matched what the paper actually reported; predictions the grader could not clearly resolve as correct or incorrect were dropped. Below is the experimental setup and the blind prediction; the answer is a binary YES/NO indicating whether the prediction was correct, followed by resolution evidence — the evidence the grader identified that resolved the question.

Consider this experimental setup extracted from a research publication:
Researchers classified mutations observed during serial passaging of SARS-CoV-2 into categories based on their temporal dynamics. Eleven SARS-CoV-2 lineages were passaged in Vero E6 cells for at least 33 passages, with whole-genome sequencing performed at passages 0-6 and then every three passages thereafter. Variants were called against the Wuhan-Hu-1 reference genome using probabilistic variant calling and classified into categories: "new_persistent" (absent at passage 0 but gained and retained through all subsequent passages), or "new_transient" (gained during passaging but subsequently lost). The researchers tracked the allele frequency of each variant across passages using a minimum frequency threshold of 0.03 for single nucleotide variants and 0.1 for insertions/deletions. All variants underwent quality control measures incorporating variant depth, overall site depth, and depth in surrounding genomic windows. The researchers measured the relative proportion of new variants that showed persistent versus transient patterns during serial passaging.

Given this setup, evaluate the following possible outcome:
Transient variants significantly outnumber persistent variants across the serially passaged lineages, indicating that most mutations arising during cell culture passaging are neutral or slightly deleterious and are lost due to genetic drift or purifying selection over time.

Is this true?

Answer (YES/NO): YES